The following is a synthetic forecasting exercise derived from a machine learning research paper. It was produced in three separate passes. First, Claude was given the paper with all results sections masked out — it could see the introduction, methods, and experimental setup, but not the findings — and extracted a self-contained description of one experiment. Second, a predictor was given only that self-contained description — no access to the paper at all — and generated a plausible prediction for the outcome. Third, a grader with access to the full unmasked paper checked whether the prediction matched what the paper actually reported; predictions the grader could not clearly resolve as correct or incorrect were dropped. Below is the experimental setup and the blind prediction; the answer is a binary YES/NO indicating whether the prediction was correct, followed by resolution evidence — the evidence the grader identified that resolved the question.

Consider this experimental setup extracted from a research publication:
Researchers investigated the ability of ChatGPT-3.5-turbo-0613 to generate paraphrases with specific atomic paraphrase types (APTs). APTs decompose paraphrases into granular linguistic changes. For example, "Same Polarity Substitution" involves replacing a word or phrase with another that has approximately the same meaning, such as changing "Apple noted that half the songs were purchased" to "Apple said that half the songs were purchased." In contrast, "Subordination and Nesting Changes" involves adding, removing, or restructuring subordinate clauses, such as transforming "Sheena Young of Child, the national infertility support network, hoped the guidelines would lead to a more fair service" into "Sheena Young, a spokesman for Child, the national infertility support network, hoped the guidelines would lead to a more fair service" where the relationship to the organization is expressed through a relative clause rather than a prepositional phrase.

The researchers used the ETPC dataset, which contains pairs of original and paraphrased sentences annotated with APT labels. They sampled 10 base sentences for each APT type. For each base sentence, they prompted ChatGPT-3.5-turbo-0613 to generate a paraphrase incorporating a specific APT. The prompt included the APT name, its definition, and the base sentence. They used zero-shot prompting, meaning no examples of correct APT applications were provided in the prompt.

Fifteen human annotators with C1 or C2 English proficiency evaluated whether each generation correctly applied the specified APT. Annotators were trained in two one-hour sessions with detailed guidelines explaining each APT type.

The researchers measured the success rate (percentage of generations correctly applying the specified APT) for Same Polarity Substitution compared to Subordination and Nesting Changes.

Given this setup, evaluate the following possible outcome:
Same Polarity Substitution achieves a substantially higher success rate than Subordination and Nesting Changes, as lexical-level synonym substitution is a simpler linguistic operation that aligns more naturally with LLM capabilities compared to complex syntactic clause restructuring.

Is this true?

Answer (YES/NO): YES